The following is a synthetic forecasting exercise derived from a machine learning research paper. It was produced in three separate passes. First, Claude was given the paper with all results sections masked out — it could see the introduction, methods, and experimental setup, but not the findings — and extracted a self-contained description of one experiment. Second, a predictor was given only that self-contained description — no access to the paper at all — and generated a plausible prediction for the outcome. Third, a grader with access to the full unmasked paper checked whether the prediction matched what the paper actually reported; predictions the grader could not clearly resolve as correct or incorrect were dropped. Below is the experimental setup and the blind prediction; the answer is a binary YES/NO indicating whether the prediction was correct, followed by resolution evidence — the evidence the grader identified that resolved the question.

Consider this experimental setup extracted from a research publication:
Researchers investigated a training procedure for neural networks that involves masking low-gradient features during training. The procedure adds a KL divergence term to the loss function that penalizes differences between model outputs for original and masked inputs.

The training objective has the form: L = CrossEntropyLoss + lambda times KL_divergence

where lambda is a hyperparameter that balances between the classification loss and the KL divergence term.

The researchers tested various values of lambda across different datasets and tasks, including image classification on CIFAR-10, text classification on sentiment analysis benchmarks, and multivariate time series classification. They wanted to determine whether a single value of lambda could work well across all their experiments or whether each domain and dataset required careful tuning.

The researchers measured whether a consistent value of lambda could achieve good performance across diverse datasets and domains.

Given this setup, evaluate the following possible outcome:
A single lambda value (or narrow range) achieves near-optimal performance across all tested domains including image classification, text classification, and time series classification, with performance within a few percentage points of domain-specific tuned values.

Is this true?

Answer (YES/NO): YES